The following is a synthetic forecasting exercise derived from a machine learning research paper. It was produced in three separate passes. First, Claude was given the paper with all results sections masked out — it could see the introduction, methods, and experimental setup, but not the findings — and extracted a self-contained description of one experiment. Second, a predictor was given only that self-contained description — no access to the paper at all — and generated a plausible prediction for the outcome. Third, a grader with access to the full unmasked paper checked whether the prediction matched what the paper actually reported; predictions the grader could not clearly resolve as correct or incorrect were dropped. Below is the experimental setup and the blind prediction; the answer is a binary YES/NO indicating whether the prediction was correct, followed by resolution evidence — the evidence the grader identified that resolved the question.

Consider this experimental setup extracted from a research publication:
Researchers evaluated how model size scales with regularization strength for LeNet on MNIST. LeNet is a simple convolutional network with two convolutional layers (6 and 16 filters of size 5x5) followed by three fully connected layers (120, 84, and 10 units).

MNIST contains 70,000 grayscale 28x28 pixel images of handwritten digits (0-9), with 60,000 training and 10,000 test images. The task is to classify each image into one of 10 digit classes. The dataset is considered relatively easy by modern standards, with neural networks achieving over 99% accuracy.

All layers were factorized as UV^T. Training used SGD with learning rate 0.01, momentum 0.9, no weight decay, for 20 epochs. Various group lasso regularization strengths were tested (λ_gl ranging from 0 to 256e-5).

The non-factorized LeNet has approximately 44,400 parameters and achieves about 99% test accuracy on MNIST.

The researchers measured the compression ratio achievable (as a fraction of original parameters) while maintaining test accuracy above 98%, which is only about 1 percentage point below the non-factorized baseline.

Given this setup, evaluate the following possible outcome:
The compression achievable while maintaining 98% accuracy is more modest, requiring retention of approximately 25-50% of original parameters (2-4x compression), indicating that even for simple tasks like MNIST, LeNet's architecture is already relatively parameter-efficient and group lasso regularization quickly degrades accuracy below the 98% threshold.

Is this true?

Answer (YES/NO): NO